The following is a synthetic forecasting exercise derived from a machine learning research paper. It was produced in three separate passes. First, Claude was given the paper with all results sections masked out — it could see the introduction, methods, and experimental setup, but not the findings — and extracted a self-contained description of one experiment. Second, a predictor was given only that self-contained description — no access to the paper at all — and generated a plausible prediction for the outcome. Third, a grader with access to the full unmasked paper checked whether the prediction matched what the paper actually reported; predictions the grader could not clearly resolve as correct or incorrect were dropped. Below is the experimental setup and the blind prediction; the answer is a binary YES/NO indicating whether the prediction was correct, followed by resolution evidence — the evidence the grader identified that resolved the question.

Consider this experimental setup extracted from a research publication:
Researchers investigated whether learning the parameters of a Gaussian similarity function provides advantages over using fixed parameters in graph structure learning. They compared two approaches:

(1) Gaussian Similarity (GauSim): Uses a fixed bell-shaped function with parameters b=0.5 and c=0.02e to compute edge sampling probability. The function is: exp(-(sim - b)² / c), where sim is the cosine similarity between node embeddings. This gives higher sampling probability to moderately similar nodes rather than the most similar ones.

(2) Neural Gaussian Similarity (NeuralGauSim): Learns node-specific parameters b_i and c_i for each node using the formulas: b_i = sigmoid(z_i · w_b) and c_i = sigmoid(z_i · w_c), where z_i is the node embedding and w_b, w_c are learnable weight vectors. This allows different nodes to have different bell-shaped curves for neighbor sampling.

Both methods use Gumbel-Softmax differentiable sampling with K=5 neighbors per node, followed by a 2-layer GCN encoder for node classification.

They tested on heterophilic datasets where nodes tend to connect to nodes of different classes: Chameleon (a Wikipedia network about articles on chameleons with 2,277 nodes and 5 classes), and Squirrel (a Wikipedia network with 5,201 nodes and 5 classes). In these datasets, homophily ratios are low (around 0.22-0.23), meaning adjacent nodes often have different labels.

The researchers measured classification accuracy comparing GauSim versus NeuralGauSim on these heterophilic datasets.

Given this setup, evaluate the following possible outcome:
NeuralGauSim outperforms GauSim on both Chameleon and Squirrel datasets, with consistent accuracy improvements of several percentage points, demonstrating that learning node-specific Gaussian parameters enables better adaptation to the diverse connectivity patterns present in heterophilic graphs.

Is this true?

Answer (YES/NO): NO